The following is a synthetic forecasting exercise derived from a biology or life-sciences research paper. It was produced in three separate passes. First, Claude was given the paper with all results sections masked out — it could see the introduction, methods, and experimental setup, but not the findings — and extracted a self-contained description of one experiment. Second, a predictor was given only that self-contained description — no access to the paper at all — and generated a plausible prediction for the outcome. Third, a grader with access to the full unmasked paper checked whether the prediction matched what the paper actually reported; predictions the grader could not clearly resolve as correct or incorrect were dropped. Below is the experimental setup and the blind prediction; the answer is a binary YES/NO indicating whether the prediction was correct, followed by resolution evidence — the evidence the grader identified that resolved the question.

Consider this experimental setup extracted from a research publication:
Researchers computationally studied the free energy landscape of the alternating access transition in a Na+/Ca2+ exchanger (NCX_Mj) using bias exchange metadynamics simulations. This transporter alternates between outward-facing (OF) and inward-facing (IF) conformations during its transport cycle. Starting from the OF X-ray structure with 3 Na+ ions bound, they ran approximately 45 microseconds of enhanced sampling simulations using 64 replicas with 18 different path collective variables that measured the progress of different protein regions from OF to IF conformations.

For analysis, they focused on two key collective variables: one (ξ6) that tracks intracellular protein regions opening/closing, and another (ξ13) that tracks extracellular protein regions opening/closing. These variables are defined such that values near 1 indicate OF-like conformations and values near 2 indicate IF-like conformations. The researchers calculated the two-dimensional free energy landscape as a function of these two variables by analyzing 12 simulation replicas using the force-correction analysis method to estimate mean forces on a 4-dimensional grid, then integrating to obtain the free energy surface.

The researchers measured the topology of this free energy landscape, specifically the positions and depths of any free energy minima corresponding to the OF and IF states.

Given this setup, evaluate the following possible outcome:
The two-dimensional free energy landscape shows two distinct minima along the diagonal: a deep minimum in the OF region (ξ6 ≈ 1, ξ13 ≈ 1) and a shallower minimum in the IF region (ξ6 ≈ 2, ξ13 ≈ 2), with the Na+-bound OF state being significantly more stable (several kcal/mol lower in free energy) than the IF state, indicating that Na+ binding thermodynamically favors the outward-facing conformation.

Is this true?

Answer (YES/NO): NO